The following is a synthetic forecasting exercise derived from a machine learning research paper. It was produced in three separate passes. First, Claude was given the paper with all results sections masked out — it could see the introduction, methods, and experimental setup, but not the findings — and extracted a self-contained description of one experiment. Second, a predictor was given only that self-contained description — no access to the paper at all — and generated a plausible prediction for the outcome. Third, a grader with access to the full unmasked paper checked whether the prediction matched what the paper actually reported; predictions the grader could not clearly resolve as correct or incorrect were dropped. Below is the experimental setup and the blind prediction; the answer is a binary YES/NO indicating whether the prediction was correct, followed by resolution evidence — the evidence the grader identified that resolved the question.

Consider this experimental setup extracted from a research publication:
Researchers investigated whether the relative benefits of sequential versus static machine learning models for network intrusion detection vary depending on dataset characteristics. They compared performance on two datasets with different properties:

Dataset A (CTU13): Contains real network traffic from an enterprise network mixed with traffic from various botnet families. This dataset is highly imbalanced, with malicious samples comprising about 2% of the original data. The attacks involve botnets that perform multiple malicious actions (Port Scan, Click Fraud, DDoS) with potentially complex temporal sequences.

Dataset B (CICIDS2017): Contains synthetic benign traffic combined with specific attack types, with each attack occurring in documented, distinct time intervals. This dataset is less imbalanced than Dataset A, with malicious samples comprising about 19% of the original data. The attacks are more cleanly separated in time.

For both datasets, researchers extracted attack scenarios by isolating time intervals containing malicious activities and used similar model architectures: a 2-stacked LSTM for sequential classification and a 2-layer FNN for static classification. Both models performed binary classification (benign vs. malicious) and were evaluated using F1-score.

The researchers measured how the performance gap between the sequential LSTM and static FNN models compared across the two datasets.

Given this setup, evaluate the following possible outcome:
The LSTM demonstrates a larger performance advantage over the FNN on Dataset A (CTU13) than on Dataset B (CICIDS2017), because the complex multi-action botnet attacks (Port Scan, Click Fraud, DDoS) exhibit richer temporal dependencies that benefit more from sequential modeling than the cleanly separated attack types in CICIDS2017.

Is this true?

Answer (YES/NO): YES